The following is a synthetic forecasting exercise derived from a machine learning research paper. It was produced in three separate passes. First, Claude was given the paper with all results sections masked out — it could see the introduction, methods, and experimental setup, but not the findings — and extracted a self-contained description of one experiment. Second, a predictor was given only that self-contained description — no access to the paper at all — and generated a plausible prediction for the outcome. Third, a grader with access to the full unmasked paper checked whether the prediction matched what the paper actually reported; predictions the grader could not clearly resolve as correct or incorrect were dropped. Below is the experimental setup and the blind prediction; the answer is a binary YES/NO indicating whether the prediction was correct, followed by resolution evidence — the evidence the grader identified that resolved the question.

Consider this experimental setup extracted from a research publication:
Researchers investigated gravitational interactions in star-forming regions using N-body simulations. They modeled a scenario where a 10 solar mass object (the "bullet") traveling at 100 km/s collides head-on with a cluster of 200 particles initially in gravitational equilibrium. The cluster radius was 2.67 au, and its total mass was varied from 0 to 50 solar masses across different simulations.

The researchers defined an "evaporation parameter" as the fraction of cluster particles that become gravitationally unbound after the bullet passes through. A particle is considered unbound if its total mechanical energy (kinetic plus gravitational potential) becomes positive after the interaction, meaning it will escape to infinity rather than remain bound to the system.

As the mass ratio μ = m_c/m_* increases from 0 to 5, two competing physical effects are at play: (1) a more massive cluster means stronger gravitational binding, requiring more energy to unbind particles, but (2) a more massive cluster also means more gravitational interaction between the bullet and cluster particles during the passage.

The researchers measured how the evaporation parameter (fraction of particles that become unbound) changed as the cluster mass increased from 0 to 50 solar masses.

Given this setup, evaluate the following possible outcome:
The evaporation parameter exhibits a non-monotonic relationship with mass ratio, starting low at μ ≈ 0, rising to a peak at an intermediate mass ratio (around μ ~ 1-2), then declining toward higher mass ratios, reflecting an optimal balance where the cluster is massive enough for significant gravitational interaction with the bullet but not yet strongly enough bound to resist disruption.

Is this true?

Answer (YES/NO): NO